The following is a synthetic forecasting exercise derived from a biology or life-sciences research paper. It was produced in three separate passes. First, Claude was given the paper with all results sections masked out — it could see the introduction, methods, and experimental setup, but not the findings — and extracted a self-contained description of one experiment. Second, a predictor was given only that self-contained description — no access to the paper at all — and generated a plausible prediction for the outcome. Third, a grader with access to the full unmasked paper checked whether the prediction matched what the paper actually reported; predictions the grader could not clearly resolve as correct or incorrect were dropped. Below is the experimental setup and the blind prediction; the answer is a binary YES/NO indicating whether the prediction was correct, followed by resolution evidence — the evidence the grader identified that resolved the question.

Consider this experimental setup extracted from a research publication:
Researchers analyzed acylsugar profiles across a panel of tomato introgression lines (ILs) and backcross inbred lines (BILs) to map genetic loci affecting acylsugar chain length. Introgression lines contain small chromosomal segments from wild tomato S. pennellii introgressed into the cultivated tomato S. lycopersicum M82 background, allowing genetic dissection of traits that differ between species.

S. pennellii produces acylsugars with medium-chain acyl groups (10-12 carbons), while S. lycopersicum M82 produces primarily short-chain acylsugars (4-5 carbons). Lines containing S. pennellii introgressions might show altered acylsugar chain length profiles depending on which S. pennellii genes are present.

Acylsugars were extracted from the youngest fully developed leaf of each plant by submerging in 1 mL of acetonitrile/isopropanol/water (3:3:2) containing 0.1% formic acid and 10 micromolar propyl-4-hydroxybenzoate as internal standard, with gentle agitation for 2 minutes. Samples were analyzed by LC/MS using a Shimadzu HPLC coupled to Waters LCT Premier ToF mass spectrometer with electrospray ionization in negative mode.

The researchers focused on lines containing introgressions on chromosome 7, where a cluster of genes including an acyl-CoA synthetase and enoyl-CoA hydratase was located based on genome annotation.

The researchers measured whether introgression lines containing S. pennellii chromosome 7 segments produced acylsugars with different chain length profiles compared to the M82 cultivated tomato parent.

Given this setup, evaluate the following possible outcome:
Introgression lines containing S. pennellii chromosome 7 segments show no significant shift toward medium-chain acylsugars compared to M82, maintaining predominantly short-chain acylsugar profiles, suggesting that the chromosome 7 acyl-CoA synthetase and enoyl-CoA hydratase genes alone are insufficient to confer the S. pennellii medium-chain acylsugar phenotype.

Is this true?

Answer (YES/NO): NO